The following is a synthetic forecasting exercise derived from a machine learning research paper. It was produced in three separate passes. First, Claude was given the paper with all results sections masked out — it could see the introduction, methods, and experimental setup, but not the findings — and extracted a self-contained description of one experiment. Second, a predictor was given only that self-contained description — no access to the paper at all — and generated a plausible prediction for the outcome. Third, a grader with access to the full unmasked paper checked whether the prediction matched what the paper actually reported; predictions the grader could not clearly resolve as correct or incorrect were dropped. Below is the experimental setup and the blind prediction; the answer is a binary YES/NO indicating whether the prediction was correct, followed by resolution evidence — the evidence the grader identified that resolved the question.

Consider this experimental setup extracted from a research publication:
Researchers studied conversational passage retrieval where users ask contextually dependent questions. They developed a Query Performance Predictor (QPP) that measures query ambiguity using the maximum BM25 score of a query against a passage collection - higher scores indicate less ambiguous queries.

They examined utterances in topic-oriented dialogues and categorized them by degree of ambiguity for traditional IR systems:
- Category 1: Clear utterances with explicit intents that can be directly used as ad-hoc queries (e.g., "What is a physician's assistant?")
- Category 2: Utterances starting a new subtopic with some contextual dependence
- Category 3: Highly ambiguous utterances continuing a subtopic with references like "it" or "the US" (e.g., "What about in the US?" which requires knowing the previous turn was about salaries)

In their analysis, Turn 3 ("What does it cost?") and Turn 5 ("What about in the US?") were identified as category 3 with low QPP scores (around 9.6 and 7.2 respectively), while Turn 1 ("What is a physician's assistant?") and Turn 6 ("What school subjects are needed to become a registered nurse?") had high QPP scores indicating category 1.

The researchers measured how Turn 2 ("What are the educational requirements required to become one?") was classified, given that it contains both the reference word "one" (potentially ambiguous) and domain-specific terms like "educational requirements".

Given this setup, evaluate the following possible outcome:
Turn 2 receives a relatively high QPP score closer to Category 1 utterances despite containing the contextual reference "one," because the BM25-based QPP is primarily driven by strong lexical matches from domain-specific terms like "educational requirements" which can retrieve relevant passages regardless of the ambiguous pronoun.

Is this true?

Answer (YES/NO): YES